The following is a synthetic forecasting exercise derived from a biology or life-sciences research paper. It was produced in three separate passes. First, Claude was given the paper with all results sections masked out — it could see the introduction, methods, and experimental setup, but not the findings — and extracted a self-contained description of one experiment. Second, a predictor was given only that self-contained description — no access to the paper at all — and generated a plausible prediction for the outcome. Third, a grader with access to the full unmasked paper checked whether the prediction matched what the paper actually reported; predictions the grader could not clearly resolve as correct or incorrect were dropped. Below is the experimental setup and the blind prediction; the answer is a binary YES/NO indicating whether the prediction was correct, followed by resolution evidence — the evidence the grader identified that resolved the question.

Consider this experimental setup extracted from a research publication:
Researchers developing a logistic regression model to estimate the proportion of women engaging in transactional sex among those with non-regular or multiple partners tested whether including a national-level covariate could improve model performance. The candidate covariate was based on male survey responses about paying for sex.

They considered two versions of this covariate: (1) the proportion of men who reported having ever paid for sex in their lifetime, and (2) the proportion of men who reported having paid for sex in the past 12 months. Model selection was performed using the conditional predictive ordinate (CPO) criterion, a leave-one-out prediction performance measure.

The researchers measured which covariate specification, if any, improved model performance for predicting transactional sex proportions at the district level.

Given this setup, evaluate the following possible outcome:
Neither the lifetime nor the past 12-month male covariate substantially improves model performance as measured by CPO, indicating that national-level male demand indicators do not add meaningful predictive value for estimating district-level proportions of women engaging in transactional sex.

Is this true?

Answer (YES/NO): NO